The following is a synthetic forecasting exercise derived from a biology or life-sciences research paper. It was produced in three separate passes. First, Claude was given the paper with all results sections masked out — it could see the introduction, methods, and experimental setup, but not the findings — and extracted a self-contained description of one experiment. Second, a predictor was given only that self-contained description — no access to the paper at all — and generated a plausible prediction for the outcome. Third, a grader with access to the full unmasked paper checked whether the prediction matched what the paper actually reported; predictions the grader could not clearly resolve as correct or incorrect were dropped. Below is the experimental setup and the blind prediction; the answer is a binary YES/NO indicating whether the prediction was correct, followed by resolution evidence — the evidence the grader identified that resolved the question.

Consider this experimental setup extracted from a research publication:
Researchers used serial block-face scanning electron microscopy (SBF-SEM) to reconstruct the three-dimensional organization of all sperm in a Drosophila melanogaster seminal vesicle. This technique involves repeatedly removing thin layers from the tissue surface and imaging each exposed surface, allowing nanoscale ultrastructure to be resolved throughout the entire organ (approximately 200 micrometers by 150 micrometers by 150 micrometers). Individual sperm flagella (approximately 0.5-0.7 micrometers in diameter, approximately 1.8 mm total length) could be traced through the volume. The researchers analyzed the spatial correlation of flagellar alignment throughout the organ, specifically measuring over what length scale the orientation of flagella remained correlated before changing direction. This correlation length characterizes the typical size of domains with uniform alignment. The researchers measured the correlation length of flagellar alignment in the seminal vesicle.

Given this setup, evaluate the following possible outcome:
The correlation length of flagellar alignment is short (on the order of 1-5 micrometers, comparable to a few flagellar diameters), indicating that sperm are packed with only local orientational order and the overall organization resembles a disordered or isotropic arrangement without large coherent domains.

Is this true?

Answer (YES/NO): NO